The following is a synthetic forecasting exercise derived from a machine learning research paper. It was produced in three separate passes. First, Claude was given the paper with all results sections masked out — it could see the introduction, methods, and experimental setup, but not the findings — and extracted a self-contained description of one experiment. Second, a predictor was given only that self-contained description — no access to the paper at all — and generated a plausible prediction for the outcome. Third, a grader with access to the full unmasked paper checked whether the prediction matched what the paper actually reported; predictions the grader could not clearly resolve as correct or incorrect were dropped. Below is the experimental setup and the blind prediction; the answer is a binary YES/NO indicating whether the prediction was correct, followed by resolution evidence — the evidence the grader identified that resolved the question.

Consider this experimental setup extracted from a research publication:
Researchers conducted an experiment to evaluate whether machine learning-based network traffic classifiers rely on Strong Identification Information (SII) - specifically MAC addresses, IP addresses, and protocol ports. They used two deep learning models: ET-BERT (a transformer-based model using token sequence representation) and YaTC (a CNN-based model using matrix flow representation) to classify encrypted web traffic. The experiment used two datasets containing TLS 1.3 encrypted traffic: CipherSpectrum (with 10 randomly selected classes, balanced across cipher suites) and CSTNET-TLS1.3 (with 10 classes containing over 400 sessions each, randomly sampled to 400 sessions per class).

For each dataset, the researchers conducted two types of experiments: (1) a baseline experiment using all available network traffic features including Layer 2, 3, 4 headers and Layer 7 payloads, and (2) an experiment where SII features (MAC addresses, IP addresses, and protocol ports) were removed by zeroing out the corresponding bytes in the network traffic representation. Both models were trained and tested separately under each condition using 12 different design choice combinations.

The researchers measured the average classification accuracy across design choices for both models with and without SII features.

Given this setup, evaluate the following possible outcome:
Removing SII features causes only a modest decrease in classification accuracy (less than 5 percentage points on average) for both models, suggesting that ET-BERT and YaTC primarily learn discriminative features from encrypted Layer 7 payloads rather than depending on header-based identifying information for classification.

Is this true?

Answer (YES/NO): NO